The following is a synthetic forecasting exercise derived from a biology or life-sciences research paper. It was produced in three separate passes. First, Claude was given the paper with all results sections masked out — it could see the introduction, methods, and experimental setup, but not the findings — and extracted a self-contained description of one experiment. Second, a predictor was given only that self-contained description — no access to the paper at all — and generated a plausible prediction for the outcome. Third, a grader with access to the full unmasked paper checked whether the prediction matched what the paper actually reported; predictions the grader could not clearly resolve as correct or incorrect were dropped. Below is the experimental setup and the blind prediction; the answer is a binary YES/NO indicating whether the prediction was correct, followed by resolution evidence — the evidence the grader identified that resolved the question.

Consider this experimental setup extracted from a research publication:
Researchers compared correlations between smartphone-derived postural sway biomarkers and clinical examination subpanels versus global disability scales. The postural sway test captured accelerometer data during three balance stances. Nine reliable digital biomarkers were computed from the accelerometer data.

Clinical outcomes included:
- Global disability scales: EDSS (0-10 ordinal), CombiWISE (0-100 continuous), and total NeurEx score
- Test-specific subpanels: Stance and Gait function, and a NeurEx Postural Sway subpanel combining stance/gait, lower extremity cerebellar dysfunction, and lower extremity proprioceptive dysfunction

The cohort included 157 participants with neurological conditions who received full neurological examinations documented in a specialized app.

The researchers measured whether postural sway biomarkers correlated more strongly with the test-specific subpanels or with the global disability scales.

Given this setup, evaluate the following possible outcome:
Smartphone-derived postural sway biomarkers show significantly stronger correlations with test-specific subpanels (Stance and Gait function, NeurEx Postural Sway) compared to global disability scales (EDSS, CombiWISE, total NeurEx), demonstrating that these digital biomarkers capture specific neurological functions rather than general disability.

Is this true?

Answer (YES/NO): NO